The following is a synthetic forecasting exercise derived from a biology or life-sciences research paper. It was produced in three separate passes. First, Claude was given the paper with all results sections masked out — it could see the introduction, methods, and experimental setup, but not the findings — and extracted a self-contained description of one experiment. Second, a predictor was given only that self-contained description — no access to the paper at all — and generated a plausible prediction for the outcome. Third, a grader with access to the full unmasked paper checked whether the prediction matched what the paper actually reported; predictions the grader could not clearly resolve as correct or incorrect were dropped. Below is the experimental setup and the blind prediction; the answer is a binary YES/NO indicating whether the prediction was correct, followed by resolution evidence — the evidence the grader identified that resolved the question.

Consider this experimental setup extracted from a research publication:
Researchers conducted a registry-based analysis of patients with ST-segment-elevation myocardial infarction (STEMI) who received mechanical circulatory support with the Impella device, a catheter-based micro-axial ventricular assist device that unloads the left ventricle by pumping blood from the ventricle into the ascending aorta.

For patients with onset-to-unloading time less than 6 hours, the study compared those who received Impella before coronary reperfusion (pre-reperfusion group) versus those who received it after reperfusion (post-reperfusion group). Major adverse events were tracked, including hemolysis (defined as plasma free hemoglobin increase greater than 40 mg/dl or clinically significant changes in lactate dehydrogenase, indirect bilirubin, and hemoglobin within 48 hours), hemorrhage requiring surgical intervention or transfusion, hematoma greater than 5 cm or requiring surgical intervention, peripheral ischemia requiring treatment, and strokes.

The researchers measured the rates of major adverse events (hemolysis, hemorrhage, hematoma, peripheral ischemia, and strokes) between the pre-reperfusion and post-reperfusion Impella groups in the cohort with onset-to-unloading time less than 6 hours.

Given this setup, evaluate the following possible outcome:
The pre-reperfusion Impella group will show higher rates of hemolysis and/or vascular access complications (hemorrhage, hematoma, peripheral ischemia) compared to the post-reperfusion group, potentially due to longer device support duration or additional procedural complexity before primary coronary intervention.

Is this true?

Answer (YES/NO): YES